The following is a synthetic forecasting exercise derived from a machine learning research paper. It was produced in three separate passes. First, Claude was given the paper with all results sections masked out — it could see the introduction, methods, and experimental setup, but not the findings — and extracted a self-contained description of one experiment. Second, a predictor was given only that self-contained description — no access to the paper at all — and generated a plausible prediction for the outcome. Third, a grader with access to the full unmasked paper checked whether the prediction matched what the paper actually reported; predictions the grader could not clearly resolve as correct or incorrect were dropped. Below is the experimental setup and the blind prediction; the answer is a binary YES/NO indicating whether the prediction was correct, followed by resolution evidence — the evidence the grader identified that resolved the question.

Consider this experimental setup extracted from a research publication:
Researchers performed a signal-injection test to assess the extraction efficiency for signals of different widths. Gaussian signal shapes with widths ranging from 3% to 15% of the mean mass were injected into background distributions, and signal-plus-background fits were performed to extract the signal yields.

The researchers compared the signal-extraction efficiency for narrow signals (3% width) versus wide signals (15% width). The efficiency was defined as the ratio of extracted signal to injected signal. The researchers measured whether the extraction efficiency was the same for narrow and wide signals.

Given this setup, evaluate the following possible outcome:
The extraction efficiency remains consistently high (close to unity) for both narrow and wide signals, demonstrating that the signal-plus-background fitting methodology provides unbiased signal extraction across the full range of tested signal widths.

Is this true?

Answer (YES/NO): NO